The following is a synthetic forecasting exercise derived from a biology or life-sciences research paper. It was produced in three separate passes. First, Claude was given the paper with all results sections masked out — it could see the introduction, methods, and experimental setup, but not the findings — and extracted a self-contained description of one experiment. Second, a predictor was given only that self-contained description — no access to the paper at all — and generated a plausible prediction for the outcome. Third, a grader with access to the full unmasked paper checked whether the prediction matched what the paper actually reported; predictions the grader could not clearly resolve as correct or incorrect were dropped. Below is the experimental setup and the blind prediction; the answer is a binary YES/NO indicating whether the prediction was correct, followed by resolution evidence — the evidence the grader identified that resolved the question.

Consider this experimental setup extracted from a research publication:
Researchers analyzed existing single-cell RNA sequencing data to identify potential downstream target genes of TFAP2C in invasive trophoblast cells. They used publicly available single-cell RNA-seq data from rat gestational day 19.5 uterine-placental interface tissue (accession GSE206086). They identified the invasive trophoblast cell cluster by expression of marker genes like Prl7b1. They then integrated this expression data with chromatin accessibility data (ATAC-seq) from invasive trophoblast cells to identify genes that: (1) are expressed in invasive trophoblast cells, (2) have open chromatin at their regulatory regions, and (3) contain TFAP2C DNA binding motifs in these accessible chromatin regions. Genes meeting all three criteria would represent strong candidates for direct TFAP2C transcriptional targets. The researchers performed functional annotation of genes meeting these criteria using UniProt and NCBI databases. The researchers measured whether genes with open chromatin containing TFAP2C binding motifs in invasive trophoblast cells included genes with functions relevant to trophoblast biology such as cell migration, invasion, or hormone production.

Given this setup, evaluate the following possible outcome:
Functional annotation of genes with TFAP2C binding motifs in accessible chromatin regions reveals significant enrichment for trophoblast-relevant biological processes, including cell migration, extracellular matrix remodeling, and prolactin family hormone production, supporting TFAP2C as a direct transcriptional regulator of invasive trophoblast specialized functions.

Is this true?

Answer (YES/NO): YES